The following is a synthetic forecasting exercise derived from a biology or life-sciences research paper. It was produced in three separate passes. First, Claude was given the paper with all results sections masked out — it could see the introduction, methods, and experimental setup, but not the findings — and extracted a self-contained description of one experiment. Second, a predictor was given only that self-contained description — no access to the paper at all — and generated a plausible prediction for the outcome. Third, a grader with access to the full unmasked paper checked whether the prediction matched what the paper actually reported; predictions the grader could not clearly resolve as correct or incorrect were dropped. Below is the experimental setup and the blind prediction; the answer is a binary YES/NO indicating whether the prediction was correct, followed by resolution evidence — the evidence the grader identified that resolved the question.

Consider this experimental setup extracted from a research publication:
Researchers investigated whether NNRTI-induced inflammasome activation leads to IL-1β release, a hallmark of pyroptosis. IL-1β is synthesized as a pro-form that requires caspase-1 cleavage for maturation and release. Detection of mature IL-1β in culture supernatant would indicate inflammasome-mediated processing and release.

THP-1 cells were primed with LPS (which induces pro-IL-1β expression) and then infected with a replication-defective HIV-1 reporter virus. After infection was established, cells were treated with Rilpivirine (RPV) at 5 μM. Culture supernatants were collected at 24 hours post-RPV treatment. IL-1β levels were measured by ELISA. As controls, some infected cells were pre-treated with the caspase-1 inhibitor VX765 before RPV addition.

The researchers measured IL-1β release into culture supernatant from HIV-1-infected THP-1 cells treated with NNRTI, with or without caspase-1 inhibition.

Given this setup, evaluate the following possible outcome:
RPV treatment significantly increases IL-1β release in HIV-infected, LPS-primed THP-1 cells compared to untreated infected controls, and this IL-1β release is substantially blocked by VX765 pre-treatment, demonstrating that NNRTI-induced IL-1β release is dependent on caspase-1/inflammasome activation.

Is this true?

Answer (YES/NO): YES